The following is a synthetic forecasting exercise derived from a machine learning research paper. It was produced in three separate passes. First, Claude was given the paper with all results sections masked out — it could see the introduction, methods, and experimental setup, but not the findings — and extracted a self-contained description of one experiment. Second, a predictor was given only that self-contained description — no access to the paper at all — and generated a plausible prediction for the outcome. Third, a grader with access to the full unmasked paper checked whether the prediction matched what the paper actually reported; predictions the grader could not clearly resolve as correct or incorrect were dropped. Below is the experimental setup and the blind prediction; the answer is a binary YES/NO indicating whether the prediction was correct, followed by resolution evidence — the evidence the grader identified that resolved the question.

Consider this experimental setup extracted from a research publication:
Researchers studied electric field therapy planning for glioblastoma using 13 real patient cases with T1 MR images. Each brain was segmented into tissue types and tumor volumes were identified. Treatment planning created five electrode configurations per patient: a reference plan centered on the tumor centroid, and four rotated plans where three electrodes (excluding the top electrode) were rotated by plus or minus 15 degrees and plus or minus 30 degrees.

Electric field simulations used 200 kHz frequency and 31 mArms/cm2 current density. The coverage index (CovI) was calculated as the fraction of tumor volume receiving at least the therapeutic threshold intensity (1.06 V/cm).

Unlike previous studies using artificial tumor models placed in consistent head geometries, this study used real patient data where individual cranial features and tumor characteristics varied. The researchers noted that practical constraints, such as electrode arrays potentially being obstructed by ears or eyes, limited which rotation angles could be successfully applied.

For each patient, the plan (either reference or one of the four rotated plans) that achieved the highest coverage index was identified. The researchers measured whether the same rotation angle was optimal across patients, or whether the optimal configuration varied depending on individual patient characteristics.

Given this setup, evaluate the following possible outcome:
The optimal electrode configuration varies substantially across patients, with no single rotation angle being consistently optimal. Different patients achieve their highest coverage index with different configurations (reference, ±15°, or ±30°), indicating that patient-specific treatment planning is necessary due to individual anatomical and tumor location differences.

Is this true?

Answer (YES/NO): YES